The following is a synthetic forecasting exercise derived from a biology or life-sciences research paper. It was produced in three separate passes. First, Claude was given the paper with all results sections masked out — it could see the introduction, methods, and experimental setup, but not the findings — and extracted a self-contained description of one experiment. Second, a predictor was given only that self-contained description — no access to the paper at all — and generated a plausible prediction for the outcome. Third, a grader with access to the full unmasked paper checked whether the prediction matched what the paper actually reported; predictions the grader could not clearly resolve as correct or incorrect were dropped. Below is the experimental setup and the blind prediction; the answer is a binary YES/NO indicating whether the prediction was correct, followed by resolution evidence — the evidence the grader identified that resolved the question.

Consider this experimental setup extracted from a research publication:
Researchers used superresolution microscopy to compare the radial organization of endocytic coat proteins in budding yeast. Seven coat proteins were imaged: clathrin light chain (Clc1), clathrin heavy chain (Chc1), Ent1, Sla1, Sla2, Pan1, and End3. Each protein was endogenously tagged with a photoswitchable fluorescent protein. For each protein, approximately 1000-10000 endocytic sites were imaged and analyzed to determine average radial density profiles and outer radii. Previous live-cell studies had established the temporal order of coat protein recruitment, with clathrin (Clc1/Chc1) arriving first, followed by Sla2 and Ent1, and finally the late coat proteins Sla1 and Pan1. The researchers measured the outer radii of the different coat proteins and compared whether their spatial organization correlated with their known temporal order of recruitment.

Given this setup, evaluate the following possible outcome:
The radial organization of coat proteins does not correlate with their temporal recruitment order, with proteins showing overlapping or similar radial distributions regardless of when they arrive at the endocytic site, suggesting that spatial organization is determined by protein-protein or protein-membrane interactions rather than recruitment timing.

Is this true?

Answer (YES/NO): NO